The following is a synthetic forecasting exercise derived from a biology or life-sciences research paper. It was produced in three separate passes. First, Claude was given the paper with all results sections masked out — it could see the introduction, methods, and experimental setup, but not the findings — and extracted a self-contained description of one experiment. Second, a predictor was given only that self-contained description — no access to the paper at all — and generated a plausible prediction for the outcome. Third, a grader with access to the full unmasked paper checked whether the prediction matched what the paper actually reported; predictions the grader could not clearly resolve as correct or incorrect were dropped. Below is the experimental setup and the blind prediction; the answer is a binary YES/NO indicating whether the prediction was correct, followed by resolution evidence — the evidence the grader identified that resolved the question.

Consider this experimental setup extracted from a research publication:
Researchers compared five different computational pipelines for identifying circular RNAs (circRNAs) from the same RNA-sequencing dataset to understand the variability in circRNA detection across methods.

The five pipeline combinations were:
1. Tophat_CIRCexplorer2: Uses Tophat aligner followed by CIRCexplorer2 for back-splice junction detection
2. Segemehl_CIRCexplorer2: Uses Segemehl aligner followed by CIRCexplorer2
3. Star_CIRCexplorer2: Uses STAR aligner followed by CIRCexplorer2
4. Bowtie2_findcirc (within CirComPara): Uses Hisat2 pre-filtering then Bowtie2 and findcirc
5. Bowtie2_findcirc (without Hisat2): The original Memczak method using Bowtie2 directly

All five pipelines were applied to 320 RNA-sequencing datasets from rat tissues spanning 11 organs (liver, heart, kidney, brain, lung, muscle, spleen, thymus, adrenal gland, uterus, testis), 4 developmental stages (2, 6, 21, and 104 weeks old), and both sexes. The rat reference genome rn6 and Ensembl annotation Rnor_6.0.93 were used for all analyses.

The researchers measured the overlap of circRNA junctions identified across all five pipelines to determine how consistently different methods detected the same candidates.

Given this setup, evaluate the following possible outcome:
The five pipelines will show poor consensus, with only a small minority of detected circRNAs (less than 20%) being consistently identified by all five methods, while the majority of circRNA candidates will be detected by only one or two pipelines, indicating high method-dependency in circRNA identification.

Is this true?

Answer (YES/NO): YES